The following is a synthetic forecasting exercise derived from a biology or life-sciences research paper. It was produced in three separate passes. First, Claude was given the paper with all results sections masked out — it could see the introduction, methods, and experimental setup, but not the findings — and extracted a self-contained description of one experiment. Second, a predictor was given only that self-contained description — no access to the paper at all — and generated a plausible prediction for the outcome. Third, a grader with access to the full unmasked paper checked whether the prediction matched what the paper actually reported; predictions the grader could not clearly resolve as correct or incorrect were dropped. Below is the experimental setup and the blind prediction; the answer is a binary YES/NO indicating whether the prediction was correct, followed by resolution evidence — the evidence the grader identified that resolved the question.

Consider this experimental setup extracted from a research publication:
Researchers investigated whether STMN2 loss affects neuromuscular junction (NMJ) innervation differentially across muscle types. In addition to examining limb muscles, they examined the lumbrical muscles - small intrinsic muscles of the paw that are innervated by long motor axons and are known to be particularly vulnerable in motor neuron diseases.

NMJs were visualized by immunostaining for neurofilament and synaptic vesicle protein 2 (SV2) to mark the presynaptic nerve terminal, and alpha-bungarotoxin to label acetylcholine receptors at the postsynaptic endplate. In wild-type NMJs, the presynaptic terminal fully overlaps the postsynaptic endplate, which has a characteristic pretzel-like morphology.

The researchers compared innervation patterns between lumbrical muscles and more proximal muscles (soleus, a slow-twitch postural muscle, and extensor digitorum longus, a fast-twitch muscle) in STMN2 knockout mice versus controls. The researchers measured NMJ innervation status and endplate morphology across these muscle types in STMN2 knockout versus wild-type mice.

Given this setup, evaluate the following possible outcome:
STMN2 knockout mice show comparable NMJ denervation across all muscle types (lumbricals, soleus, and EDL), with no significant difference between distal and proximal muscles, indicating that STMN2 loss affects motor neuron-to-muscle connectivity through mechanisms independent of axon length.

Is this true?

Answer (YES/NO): NO